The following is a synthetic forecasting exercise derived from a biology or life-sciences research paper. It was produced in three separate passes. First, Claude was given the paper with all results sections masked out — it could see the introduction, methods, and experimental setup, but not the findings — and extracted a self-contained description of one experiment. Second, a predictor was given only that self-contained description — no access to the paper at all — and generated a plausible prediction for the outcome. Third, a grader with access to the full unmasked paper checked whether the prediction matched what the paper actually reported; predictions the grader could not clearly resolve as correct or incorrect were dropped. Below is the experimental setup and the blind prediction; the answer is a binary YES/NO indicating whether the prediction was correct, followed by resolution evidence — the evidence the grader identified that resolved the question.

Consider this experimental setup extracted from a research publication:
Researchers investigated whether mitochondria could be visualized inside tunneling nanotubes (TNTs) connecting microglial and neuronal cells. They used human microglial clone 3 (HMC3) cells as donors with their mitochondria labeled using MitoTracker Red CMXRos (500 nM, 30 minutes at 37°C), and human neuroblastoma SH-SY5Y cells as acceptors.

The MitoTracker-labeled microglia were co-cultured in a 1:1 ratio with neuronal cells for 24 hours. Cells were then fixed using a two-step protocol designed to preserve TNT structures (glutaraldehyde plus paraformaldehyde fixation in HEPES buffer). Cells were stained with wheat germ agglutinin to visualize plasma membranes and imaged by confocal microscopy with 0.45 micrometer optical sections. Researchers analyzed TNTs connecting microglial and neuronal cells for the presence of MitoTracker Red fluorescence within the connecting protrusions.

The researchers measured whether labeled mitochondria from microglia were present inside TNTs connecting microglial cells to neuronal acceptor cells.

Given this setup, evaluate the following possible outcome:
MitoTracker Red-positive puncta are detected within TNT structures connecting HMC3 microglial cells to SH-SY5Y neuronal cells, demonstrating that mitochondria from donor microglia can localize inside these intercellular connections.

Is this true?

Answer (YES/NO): YES